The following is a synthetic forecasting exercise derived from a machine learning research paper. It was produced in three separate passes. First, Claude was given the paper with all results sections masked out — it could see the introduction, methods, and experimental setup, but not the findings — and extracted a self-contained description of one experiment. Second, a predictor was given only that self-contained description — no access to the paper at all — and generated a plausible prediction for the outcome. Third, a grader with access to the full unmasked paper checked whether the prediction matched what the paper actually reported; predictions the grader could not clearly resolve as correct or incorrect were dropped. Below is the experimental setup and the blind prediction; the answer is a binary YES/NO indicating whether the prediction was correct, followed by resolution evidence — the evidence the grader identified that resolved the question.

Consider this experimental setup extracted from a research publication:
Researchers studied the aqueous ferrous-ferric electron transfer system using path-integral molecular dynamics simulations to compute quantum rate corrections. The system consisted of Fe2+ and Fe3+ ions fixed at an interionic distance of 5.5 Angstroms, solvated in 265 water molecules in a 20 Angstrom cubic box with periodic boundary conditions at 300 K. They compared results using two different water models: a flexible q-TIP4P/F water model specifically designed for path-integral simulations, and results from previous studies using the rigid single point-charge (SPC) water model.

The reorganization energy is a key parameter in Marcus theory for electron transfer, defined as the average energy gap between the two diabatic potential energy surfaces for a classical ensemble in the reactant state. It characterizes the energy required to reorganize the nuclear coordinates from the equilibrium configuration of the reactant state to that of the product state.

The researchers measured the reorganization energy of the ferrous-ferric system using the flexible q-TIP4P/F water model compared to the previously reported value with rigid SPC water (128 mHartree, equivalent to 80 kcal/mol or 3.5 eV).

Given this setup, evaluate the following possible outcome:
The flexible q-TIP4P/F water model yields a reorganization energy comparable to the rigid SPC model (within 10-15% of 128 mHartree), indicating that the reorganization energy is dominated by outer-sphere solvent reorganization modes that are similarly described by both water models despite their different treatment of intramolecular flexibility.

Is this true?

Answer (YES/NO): NO